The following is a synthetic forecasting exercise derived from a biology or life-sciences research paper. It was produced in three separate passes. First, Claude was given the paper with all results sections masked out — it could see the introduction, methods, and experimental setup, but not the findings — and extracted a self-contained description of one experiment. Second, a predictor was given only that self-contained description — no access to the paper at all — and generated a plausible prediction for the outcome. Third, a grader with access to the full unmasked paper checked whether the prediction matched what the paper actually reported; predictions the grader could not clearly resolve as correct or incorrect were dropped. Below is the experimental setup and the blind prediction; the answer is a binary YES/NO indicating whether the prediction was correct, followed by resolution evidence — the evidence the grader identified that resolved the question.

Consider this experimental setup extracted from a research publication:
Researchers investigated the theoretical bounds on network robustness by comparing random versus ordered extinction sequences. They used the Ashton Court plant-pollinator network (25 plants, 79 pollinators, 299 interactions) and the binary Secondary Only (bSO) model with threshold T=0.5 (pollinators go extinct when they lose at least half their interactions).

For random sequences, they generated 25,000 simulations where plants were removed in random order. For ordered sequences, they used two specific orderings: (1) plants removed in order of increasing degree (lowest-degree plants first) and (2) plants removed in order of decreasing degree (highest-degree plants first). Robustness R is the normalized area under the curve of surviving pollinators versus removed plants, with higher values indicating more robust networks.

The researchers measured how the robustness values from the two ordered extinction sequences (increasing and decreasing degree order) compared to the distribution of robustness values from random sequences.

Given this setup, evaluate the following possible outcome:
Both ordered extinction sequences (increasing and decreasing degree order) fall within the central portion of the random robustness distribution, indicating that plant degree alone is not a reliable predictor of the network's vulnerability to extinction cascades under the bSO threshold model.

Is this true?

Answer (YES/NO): NO